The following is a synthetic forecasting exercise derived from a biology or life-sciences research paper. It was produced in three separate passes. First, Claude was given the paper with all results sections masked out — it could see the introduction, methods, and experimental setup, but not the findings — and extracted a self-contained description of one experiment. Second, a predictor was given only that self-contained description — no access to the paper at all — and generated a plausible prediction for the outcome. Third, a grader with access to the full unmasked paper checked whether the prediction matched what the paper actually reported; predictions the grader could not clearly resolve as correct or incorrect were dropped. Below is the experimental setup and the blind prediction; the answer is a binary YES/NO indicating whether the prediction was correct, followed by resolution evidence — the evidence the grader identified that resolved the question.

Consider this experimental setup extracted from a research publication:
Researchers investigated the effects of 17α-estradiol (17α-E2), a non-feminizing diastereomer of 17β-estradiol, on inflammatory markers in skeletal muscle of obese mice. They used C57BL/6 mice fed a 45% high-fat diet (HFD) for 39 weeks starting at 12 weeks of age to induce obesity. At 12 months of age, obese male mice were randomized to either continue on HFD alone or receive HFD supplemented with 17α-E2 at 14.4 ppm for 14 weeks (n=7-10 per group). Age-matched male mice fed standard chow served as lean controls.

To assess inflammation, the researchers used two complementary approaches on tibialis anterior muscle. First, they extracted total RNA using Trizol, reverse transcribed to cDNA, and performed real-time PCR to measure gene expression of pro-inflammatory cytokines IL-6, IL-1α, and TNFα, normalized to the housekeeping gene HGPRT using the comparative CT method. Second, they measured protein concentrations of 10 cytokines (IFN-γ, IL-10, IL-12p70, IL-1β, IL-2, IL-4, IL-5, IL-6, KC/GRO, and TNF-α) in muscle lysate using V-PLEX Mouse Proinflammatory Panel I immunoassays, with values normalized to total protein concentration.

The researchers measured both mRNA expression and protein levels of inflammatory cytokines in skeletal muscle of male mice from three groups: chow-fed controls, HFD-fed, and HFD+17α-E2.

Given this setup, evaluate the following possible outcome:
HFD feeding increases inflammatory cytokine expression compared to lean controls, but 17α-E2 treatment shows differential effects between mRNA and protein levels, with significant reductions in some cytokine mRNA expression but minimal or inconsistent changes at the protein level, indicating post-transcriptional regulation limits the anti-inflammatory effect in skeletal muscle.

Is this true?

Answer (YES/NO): NO